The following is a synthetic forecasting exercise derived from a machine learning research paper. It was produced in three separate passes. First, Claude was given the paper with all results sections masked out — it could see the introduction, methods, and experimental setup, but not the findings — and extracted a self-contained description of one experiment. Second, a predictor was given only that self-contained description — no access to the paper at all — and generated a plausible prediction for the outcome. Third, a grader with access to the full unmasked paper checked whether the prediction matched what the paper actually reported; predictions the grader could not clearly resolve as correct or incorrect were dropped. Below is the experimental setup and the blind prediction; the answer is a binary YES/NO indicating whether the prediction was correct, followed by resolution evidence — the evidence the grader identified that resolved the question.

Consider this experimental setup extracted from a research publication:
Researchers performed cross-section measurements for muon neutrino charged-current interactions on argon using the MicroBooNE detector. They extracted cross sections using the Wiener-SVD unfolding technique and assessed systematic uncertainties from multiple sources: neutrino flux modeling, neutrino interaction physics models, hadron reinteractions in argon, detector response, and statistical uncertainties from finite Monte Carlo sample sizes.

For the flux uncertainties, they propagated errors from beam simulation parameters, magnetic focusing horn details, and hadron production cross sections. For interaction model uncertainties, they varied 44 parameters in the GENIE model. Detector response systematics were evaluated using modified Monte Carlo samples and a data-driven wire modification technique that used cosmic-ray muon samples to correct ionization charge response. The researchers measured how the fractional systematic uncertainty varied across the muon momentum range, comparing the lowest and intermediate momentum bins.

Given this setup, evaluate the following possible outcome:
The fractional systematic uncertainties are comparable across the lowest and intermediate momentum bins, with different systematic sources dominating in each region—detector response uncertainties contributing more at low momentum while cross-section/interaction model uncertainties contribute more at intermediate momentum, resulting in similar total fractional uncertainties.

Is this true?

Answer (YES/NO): NO